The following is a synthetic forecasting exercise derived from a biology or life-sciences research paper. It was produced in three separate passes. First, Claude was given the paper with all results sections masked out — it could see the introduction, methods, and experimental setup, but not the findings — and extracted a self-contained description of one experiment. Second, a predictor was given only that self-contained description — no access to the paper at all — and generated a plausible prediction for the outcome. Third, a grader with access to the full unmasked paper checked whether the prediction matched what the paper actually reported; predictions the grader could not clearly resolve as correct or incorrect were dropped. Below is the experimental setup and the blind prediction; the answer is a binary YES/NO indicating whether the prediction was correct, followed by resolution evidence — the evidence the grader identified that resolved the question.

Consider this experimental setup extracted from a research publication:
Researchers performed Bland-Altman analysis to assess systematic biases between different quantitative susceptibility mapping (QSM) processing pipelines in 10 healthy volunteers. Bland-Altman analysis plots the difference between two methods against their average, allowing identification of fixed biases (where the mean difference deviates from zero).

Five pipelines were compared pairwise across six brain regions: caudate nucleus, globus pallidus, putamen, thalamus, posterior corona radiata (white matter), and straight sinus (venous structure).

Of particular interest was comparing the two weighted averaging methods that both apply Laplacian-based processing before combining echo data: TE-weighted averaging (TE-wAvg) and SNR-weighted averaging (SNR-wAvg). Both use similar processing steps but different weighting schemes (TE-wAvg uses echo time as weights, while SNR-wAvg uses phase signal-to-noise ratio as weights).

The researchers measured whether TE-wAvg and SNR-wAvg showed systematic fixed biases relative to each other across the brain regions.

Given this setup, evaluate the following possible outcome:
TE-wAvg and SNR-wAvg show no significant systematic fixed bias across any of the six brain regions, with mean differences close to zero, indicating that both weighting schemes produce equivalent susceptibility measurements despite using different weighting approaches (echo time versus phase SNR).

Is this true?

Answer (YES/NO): YES